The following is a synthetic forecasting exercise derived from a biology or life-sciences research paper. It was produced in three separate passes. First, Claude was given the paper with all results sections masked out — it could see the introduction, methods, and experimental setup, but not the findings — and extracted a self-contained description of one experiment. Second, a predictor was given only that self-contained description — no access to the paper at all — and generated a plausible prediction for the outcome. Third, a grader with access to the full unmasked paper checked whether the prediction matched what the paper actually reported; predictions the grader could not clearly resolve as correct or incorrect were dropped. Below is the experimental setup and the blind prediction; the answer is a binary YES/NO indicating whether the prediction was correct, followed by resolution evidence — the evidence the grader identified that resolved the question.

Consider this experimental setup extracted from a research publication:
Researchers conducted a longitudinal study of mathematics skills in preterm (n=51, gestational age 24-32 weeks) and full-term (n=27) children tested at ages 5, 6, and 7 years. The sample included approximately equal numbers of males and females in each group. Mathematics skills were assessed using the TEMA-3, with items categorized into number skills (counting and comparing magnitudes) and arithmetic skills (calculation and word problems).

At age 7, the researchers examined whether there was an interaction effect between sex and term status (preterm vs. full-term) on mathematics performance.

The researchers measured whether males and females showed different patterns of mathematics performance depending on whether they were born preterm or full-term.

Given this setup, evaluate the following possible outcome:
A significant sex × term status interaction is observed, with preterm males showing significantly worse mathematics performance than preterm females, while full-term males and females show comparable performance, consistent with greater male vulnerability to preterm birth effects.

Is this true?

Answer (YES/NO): NO